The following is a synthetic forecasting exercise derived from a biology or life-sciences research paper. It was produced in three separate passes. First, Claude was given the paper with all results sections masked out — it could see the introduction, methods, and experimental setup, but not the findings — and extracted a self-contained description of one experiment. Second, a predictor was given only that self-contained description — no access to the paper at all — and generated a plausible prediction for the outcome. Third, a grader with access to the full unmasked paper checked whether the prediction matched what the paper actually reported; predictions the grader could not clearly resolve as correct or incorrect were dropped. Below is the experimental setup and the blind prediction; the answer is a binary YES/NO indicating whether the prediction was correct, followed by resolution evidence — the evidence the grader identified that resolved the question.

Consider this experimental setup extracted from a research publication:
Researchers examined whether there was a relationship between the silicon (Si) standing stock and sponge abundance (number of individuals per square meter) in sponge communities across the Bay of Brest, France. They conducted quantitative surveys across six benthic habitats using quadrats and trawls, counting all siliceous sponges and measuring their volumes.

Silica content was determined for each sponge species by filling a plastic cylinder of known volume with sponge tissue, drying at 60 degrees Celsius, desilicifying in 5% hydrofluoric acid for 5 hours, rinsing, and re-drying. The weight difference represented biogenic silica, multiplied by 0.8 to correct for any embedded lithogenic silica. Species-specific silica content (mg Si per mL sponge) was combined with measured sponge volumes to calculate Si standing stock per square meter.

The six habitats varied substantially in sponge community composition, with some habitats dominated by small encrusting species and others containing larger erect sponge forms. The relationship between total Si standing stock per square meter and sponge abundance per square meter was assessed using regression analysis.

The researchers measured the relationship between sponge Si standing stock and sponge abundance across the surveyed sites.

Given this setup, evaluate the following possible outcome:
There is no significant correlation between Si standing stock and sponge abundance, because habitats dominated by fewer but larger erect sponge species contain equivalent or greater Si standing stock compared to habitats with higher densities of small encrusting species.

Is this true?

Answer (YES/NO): NO